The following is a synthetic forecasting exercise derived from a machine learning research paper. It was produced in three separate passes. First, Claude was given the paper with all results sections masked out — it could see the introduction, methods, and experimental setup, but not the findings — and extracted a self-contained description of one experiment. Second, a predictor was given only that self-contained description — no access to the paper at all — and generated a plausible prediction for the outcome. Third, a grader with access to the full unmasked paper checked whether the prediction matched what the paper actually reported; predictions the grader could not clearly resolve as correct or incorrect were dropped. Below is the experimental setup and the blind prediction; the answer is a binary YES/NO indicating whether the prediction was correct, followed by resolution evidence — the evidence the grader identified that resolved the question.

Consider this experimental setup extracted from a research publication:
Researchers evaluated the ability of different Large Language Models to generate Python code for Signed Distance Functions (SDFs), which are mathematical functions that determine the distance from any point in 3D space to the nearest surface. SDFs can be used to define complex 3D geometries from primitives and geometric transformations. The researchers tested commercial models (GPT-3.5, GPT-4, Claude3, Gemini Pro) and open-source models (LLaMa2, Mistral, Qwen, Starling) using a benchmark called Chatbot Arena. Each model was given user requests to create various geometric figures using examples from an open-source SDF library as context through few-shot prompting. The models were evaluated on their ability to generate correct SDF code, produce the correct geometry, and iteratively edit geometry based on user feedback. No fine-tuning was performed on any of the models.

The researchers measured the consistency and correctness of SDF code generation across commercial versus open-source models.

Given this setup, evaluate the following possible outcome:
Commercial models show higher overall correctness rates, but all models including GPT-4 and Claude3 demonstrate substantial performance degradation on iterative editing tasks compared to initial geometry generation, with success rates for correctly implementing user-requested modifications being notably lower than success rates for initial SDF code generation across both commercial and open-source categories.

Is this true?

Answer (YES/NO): NO